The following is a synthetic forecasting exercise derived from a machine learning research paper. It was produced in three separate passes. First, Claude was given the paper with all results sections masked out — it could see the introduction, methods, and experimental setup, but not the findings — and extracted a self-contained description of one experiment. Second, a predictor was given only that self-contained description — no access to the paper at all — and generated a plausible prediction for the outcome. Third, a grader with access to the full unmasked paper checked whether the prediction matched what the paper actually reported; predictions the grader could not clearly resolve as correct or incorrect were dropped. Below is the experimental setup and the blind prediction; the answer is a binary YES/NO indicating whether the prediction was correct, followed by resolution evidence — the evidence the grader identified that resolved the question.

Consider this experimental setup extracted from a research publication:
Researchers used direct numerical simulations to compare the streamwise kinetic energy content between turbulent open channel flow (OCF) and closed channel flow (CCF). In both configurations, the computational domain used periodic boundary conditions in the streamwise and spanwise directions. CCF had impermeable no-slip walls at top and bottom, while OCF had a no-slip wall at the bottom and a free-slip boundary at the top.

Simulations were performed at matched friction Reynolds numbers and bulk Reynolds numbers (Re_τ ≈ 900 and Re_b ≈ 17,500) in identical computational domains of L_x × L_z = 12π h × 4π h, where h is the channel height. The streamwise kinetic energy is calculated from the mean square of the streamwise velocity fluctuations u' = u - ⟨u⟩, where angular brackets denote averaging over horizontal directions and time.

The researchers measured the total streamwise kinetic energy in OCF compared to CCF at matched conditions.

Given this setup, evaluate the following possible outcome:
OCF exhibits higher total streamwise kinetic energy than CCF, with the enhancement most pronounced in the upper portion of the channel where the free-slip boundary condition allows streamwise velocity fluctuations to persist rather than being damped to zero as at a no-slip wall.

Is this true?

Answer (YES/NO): YES